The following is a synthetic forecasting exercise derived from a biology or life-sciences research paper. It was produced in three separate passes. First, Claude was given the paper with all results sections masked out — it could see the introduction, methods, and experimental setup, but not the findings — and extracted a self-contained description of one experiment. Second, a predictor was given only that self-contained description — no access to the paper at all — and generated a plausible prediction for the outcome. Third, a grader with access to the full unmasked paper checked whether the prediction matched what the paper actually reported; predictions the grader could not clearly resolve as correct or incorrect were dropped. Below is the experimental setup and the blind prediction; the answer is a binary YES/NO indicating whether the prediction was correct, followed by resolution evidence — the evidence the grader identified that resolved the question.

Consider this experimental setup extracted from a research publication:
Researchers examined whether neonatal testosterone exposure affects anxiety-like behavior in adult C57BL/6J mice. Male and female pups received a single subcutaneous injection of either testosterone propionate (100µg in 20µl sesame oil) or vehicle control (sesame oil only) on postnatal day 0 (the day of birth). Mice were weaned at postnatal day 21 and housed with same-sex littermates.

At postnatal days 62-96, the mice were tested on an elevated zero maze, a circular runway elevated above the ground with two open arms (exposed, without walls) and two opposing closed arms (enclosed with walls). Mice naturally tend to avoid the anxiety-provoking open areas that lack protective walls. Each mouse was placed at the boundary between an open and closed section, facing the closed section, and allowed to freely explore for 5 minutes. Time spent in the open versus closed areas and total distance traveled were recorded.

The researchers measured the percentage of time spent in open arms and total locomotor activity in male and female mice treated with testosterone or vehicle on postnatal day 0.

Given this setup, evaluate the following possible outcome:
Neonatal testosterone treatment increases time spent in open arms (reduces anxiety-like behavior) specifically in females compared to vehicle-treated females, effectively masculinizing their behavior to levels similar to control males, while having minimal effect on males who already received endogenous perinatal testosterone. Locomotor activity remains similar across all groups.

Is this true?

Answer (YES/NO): NO